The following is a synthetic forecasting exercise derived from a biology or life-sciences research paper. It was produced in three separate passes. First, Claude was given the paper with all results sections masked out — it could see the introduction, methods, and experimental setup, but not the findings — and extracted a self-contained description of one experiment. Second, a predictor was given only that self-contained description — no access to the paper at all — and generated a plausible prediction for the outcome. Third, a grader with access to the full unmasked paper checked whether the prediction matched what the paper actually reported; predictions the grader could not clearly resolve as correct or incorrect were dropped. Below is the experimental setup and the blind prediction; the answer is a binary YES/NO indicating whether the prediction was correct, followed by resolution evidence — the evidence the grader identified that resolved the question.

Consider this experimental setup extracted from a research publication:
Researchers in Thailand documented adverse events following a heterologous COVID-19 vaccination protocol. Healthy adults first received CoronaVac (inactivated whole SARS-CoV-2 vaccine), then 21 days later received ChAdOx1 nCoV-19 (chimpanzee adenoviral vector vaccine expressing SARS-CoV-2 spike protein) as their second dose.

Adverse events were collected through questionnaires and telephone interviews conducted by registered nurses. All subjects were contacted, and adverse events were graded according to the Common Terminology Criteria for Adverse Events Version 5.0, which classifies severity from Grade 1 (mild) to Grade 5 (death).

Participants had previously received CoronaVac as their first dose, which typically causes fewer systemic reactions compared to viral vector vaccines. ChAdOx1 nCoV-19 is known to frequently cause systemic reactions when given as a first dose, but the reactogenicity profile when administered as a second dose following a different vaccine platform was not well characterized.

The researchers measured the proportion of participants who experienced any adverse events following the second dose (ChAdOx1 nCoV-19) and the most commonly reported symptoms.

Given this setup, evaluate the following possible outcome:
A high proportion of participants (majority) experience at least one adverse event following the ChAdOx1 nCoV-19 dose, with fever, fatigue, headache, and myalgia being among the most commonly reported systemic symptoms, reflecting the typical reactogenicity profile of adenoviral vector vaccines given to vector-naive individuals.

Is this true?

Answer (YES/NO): YES